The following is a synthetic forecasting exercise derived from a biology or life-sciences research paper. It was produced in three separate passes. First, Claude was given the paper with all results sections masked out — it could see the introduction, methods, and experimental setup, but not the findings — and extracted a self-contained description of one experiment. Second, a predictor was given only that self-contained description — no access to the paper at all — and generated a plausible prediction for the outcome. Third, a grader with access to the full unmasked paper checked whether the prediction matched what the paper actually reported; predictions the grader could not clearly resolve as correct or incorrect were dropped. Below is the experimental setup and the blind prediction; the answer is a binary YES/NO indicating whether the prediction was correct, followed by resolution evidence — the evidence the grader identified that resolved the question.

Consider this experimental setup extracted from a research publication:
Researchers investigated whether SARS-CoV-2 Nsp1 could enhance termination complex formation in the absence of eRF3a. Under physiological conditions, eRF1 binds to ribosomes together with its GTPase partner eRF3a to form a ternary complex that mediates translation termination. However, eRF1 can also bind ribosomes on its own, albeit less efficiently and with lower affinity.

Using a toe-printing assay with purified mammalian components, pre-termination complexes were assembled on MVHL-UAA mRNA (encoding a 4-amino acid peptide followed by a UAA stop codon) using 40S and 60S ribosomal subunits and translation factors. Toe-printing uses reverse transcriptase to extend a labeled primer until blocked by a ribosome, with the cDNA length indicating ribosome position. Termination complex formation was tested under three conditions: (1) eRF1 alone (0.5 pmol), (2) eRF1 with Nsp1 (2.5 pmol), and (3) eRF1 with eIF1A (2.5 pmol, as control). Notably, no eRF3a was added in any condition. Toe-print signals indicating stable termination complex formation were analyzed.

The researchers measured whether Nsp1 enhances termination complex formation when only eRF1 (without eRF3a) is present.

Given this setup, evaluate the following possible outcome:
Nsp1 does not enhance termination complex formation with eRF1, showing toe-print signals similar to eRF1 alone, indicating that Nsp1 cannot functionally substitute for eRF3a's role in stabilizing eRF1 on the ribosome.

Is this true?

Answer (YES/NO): NO